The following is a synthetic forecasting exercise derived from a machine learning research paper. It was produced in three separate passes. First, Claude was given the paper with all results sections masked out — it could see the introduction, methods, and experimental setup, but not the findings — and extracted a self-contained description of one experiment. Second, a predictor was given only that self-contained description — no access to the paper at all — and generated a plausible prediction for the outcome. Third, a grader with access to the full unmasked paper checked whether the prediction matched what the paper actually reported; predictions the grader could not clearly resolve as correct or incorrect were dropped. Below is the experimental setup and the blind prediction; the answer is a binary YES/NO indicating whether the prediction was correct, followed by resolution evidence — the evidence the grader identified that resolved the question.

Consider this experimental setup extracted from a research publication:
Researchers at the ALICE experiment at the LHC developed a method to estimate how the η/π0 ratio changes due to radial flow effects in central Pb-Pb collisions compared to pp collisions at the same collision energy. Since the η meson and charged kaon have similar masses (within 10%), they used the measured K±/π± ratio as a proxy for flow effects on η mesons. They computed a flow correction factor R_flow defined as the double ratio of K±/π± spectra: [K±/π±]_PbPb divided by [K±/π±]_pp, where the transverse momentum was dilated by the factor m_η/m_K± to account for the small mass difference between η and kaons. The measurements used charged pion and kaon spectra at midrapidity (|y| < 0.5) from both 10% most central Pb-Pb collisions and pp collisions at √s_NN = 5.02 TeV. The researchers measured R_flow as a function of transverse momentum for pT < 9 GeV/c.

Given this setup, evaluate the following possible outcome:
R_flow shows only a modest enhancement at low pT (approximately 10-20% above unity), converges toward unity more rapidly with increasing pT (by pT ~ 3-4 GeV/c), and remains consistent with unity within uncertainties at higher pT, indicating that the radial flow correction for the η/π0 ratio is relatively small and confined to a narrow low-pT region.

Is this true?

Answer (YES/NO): NO